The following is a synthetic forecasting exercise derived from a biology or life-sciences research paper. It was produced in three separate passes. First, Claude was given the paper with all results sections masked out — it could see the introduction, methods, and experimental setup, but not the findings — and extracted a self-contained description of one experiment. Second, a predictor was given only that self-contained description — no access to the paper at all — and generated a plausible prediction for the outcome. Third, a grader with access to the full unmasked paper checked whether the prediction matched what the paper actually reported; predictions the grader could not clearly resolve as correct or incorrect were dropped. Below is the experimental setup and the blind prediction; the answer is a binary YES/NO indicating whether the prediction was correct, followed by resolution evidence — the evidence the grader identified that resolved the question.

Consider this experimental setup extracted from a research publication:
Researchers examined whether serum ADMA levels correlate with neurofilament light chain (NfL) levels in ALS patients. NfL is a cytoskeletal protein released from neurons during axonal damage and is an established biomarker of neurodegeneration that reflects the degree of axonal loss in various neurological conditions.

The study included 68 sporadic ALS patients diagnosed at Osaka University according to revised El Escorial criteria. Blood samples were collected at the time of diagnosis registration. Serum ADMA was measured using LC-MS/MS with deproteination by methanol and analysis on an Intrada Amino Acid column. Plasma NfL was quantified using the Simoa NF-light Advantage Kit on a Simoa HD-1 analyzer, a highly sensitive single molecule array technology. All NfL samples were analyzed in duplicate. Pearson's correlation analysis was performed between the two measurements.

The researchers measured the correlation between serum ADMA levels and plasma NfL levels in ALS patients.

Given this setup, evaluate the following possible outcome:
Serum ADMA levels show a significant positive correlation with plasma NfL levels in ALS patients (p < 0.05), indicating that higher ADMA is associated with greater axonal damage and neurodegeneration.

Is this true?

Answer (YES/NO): YES